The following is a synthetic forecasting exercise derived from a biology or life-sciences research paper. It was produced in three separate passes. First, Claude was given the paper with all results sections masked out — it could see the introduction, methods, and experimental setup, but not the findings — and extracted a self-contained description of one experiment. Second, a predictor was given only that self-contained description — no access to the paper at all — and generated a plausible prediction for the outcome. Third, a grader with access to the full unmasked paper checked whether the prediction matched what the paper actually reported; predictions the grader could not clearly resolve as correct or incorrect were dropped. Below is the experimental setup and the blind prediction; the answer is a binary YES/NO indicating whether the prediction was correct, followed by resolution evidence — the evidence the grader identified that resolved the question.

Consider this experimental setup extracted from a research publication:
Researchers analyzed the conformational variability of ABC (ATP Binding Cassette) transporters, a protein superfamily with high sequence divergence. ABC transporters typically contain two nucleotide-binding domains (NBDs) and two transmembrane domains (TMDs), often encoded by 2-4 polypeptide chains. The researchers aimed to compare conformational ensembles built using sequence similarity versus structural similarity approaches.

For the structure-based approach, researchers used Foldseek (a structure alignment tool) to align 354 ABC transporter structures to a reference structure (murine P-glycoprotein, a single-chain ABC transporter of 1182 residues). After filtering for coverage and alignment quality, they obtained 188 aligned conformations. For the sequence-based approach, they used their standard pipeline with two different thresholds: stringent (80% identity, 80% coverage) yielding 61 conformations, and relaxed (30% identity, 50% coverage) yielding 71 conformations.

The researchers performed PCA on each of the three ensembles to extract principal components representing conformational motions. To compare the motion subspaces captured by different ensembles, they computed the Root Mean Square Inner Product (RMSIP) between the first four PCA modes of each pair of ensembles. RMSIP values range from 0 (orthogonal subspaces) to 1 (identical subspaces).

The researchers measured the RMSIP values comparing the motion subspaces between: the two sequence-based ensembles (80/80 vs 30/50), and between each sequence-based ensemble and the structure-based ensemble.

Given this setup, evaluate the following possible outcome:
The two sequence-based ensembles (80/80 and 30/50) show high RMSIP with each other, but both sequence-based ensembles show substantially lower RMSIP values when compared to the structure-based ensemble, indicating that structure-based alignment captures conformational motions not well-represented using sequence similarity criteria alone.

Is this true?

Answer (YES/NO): YES